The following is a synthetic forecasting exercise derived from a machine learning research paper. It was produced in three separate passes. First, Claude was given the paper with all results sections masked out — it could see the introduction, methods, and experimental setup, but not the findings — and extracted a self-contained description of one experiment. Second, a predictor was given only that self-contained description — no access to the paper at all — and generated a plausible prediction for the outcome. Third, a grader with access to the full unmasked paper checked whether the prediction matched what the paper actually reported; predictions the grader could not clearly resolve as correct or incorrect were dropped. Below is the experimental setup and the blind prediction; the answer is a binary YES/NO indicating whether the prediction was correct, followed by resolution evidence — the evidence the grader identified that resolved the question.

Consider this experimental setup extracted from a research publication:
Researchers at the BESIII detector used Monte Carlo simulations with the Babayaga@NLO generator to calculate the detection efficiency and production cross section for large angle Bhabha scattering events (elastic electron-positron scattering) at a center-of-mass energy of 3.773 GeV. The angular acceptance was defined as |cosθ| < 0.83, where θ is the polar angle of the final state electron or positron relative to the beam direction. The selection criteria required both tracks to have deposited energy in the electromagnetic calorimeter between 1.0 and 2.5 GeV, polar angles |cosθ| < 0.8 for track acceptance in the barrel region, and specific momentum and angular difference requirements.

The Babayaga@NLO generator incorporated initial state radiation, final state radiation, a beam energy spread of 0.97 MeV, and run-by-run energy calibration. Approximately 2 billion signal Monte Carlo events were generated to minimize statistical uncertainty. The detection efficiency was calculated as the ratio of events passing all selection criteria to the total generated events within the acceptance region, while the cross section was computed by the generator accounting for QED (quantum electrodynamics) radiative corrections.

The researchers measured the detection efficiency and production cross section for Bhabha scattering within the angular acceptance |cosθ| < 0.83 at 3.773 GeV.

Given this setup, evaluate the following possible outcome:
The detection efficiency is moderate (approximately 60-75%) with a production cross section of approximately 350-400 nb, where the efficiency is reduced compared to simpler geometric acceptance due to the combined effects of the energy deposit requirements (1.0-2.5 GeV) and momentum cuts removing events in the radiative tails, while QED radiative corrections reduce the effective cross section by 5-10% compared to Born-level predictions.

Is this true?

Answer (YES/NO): NO